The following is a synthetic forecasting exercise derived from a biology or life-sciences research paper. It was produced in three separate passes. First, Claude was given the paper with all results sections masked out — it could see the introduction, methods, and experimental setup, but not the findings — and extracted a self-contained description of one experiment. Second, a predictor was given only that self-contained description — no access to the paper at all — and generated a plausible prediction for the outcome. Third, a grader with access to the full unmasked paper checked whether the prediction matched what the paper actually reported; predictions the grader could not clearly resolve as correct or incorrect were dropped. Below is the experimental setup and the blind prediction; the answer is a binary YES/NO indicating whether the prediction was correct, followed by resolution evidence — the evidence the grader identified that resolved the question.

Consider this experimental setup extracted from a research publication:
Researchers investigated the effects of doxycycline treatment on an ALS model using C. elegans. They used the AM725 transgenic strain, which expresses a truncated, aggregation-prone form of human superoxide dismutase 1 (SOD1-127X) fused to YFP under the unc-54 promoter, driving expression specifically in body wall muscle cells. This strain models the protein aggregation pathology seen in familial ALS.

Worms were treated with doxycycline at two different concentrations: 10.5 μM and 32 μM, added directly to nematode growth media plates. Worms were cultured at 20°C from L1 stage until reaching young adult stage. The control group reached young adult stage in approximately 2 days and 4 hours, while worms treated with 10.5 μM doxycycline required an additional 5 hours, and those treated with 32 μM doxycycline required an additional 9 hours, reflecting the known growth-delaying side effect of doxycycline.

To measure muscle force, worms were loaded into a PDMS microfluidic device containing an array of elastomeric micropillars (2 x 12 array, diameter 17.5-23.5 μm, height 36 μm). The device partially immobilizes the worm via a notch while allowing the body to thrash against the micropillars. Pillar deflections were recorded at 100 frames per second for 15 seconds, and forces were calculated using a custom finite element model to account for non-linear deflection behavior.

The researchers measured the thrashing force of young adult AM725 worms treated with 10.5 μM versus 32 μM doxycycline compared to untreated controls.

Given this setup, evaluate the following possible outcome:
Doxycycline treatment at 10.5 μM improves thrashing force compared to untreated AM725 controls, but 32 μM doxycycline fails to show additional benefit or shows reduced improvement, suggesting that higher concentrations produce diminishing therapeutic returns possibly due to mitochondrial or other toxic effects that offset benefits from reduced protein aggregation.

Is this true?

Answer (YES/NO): NO